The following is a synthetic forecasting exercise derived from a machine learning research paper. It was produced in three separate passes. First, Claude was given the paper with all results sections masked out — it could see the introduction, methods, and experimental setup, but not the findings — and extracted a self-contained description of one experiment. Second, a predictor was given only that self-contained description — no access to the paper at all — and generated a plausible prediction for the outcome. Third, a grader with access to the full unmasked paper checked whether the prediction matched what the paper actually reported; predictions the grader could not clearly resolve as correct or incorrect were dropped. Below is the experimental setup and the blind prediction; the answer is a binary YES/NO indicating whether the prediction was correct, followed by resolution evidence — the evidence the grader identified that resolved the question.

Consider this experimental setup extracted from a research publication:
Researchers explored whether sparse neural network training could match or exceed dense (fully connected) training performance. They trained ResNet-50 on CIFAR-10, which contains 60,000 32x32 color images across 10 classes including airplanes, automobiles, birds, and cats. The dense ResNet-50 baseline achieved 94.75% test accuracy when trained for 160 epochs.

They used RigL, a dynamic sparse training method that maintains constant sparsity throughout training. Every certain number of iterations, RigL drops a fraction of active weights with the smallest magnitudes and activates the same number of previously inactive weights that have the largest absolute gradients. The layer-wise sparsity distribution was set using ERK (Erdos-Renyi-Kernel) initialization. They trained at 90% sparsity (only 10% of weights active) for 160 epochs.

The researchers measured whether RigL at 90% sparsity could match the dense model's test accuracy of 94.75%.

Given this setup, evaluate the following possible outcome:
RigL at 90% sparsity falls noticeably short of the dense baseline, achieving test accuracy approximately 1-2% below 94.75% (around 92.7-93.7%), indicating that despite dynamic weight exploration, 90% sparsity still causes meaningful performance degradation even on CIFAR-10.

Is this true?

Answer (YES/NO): NO